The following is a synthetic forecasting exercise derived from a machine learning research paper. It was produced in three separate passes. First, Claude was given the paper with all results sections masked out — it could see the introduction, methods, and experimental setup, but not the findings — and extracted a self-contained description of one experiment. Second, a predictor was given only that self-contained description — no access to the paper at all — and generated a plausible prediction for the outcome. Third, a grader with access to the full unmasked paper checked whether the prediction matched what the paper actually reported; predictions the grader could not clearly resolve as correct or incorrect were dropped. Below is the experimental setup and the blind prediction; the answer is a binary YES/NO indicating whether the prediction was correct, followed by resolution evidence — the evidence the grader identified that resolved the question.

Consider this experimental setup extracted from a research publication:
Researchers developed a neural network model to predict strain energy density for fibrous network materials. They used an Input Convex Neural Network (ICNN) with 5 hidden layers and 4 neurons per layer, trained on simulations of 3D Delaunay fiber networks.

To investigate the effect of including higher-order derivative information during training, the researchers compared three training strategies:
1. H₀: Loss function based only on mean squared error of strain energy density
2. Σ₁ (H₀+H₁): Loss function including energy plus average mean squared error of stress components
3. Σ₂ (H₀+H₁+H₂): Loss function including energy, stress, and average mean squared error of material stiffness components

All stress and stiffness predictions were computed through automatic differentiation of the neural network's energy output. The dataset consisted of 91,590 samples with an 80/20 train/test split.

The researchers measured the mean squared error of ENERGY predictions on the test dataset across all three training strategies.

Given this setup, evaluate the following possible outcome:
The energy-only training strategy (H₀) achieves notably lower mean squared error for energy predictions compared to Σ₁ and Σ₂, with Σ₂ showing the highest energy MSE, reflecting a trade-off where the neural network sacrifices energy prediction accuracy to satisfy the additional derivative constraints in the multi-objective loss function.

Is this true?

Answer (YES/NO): NO